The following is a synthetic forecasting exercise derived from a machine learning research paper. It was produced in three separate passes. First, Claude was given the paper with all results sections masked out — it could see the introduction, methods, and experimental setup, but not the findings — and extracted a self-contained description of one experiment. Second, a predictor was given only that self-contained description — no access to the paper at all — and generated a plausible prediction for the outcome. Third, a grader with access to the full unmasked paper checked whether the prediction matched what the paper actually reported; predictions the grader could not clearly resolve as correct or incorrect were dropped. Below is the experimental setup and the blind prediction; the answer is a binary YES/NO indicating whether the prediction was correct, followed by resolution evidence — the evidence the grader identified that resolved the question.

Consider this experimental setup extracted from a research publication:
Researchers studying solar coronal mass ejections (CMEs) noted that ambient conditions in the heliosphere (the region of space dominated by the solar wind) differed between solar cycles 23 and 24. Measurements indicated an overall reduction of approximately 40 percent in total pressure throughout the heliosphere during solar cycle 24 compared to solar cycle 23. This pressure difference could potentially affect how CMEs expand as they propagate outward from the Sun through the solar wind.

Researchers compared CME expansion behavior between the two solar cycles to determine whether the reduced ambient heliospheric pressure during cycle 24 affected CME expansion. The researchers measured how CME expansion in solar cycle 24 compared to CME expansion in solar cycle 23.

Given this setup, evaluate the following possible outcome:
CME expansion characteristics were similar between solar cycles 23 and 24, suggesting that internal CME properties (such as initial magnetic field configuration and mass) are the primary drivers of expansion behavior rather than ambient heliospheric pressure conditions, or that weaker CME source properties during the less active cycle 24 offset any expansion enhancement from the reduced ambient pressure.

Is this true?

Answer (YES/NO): NO